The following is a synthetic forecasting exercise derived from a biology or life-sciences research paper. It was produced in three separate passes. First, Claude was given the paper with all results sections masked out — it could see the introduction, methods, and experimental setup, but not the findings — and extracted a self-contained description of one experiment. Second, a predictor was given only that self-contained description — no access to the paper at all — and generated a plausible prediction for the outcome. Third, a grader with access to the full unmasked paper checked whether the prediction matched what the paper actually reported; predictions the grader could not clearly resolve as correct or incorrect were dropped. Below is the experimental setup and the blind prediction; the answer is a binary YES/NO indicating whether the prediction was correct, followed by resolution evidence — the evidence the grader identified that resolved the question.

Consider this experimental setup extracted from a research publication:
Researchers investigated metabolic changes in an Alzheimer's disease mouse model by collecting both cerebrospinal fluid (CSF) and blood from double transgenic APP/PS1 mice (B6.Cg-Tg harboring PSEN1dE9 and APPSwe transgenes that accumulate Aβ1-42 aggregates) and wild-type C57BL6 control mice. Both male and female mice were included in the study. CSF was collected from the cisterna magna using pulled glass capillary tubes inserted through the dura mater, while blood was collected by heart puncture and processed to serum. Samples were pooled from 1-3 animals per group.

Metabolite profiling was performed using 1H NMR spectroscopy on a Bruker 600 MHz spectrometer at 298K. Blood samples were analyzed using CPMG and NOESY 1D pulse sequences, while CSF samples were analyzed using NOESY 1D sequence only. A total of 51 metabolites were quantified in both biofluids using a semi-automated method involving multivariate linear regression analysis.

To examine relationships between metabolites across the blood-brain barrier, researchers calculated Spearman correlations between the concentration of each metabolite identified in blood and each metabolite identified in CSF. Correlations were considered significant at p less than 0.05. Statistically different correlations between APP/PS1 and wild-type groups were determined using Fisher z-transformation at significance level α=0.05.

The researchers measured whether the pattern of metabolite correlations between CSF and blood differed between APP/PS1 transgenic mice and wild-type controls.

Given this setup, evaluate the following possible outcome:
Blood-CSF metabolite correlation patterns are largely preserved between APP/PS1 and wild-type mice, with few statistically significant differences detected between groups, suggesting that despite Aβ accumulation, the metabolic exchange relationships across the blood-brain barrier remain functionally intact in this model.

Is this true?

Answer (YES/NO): NO